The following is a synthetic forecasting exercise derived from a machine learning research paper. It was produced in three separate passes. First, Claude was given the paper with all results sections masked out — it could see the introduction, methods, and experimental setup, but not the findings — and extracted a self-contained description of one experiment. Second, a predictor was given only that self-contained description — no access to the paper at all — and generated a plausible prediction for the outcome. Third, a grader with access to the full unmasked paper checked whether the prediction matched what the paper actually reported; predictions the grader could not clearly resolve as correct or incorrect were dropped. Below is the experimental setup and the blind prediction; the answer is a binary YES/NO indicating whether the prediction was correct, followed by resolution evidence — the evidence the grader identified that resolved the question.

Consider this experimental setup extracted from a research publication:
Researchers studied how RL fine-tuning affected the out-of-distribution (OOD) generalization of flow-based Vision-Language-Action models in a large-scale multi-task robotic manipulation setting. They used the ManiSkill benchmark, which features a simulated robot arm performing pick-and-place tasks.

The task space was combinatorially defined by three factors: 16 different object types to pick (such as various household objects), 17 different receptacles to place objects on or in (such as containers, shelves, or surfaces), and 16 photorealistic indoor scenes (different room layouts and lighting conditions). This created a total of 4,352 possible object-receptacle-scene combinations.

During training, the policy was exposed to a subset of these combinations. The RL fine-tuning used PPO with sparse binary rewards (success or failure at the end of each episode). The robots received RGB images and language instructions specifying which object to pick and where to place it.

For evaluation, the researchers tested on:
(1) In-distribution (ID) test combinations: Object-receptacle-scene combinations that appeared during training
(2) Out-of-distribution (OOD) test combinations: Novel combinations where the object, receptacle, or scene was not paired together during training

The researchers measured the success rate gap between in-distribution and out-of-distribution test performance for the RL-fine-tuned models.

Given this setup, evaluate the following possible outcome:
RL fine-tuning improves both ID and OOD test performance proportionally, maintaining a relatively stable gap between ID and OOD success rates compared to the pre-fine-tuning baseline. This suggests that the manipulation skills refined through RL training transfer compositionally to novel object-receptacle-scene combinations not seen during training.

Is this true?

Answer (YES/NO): NO